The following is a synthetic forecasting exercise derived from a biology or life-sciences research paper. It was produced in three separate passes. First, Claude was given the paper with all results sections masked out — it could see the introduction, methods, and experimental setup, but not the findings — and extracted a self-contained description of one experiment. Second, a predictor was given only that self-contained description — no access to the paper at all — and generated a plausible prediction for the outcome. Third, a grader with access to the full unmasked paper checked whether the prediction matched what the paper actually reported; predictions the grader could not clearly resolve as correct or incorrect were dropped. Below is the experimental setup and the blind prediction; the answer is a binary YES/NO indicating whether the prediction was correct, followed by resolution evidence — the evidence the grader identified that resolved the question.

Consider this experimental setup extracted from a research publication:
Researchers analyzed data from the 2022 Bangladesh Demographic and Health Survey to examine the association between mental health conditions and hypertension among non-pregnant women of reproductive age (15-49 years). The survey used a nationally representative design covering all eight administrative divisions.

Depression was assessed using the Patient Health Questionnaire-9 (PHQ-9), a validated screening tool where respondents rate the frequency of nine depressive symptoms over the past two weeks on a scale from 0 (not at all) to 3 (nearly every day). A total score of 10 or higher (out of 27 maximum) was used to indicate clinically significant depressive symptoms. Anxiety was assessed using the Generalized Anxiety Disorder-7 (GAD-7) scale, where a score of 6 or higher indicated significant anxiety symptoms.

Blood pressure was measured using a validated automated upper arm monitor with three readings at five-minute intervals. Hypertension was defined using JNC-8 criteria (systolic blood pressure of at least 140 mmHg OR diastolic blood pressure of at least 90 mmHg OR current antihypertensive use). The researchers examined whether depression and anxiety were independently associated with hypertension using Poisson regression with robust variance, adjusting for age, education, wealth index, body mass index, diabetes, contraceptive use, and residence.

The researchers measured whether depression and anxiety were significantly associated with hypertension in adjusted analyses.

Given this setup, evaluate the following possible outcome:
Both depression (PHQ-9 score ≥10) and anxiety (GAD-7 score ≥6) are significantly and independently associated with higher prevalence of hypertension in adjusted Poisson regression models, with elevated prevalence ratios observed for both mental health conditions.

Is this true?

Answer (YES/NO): NO